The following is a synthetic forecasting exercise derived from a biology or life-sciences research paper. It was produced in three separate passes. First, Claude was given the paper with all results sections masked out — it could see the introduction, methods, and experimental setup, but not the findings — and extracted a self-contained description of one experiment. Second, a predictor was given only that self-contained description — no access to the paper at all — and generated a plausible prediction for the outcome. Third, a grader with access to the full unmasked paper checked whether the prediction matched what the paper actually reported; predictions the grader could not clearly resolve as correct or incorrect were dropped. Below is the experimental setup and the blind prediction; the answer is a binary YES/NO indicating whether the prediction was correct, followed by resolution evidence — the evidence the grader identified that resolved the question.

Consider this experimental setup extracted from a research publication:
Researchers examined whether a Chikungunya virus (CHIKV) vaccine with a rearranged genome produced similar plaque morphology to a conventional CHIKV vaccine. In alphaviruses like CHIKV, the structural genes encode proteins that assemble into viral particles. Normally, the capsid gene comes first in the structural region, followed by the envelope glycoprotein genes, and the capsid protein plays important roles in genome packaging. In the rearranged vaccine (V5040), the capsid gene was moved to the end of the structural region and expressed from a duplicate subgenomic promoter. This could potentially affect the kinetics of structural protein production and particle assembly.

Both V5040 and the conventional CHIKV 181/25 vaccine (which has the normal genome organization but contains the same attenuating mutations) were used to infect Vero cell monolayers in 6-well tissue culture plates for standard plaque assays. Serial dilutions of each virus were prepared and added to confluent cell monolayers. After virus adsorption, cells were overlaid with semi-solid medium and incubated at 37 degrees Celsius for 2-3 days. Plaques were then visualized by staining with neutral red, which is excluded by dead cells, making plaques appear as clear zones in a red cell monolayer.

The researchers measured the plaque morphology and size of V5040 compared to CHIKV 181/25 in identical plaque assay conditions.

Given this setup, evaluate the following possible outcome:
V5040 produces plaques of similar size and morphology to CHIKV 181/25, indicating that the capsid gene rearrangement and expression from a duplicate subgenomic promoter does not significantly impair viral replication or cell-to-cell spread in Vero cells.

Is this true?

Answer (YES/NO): NO